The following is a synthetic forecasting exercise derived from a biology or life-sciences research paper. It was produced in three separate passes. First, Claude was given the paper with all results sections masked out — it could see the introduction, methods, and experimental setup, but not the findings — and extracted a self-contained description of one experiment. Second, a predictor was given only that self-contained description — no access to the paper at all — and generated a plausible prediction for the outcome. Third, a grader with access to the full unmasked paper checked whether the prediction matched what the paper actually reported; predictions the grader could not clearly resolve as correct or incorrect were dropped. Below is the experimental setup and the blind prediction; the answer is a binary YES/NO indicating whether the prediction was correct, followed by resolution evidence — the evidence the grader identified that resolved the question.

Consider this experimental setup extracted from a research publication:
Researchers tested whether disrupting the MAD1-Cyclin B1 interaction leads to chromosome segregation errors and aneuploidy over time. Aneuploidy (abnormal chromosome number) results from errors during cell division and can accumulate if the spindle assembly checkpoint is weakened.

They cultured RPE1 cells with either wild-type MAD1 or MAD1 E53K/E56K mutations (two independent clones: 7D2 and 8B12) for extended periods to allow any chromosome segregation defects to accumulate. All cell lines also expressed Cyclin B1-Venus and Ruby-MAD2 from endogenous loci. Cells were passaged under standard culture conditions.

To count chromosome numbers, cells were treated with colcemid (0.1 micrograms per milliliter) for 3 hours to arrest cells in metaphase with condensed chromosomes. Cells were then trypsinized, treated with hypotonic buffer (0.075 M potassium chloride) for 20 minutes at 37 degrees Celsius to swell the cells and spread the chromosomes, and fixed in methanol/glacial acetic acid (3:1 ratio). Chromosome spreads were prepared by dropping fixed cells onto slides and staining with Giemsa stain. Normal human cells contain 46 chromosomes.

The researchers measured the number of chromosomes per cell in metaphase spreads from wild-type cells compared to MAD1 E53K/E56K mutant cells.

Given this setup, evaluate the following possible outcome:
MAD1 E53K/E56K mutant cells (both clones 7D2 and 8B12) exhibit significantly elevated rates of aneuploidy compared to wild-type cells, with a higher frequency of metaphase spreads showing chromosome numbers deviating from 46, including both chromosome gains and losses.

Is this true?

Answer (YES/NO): YES